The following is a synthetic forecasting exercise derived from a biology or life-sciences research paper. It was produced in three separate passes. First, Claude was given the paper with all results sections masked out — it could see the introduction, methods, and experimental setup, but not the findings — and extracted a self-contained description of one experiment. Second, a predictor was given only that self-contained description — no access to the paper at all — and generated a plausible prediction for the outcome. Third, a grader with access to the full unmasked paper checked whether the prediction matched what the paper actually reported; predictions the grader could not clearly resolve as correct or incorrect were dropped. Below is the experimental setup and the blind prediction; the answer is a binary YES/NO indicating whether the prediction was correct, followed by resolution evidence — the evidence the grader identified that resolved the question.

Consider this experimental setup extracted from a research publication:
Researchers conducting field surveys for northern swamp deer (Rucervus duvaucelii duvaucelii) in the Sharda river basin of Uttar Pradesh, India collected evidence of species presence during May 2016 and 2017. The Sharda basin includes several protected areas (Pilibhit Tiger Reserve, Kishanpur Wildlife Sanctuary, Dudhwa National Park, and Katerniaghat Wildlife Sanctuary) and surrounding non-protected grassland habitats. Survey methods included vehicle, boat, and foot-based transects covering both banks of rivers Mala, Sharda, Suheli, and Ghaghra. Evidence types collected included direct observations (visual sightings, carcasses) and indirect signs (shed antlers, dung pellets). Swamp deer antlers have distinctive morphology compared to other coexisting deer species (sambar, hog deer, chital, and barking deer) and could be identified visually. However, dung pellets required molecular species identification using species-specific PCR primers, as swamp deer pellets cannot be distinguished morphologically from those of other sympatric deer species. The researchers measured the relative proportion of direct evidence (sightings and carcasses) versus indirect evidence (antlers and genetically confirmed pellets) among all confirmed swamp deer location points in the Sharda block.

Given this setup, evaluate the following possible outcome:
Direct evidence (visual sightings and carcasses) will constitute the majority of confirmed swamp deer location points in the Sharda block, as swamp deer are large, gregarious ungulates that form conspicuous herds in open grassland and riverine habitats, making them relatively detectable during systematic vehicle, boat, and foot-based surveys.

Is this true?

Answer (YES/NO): NO